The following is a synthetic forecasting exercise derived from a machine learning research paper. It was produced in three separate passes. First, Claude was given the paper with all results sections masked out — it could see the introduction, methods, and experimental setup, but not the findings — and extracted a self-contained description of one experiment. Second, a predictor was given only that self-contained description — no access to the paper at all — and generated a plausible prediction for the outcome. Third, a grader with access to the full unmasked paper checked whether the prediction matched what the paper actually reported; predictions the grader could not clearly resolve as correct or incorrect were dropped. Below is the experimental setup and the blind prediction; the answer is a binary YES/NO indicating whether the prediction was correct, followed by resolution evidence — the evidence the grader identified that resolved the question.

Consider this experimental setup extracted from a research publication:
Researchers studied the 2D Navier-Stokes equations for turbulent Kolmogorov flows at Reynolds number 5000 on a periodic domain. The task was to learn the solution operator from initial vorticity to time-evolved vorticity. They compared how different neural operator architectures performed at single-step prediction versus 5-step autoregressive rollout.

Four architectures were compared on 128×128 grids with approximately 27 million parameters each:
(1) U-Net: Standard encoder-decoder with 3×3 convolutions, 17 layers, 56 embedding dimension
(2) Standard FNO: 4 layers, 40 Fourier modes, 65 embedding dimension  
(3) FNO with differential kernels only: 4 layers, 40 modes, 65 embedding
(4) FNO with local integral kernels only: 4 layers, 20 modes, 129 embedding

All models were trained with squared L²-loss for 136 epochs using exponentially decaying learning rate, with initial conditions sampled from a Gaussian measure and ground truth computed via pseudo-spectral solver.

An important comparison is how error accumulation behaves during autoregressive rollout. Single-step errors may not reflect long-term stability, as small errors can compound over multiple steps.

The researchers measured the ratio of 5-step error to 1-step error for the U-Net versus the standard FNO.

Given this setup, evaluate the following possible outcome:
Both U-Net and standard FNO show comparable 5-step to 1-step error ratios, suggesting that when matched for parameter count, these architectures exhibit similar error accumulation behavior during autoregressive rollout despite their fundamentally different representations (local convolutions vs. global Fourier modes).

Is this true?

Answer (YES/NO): NO